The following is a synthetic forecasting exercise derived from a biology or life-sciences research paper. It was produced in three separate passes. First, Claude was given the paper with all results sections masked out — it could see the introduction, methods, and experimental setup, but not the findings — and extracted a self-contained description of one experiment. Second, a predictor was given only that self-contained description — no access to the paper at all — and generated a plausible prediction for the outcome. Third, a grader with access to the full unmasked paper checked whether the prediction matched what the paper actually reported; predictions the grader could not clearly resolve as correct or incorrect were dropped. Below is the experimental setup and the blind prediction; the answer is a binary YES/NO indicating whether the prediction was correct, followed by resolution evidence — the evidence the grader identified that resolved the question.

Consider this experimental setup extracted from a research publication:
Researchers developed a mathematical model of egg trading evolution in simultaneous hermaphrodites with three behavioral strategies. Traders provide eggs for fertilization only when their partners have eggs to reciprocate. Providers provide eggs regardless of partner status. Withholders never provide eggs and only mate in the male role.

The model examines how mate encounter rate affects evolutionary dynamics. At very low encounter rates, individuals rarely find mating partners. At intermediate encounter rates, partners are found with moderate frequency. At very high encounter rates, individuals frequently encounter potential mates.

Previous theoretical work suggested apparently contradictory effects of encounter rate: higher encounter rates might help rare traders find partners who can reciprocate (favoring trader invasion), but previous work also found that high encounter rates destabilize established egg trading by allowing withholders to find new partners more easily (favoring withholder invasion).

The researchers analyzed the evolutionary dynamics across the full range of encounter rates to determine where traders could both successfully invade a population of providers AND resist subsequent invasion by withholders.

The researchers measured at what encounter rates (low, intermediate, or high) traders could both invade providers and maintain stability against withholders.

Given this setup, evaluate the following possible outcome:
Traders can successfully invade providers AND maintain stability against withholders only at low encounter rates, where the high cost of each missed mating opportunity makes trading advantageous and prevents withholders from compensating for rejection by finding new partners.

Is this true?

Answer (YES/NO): NO